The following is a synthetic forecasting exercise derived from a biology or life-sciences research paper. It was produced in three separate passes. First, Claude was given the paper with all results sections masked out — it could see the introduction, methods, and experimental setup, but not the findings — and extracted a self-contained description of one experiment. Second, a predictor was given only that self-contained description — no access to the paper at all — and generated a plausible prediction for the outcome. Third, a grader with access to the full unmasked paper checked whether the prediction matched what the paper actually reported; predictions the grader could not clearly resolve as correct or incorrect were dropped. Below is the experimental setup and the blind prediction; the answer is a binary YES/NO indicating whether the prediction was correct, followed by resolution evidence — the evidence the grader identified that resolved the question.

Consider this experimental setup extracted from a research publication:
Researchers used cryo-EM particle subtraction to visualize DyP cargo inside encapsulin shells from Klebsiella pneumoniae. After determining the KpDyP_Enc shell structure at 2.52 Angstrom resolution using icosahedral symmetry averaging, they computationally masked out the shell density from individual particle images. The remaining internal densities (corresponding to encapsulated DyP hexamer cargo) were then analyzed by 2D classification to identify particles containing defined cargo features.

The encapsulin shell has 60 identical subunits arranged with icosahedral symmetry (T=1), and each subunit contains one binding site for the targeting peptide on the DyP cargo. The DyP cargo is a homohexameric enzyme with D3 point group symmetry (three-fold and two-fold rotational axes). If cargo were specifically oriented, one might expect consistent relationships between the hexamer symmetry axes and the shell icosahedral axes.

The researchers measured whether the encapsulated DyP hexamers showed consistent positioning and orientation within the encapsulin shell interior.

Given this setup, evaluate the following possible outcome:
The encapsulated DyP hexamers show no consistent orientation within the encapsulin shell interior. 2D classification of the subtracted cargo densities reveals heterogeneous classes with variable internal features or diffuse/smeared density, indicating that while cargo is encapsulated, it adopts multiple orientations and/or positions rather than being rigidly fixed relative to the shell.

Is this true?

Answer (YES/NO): YES